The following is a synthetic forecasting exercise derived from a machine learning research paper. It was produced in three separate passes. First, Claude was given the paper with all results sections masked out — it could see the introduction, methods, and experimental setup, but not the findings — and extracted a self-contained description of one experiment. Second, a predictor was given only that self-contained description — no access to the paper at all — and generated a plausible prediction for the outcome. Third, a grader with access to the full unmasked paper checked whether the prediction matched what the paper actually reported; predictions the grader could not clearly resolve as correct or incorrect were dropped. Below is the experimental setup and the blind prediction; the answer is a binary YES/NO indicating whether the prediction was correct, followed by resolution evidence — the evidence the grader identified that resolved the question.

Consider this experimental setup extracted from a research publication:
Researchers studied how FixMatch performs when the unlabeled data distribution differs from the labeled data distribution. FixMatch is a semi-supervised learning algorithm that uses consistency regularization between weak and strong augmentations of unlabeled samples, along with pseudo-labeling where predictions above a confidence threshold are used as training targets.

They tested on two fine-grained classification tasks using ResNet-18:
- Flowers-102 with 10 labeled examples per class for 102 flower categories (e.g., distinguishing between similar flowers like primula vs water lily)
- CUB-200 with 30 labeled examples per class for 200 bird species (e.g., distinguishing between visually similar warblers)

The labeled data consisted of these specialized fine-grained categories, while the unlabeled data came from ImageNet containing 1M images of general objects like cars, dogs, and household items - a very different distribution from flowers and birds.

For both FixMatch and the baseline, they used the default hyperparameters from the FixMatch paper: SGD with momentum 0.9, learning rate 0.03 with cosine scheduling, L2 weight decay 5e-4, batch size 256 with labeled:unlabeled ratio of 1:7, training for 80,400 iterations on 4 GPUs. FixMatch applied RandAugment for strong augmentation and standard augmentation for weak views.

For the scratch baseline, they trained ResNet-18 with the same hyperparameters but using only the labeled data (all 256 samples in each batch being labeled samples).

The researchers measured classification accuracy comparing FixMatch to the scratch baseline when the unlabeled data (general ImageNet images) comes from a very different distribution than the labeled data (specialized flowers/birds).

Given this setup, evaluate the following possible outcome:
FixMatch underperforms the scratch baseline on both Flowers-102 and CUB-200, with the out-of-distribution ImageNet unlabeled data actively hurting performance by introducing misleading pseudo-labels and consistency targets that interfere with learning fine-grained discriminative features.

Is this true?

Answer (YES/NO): NO